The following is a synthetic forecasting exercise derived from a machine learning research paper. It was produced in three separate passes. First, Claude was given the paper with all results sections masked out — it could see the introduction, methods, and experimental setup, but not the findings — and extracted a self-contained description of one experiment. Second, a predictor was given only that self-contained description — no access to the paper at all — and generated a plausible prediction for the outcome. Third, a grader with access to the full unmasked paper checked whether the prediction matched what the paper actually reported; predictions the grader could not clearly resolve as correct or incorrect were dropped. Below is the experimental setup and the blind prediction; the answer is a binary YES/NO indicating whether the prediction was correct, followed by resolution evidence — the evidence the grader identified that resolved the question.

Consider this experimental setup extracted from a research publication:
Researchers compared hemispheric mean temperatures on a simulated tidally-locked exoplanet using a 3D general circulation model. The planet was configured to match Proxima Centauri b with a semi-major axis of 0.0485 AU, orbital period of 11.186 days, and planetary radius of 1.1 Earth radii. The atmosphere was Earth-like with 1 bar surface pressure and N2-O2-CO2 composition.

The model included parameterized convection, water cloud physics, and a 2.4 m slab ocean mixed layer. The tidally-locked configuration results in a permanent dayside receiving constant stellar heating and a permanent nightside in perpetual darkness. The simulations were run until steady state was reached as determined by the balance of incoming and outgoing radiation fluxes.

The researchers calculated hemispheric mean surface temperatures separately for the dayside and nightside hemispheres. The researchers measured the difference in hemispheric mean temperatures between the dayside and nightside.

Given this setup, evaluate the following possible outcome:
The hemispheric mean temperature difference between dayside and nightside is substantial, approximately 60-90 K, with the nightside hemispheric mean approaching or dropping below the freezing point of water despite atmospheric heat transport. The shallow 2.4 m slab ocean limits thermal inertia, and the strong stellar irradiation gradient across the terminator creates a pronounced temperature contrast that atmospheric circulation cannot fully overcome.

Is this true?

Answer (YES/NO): YES